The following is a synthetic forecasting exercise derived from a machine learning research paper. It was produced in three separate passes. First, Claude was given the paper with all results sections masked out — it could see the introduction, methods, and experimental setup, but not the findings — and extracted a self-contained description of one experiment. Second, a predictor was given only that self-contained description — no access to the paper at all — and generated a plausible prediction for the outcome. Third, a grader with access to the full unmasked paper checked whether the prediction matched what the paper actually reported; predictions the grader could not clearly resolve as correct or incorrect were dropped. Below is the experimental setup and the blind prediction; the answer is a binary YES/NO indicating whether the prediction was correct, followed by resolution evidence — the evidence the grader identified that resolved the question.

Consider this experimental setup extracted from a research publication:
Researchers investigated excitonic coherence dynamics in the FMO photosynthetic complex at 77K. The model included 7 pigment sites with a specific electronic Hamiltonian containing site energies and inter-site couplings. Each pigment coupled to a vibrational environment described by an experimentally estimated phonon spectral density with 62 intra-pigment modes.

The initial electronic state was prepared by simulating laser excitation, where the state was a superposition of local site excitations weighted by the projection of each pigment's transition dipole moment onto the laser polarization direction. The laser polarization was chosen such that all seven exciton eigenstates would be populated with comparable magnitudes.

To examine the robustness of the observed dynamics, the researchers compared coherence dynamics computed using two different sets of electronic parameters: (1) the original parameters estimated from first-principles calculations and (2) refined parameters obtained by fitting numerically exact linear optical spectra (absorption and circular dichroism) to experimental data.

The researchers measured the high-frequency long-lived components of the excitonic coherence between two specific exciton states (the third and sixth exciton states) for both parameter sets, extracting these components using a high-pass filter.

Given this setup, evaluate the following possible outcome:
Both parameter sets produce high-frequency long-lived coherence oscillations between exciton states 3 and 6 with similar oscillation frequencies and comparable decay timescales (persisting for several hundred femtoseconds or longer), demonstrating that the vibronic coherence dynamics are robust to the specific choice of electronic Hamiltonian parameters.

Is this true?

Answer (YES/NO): YES